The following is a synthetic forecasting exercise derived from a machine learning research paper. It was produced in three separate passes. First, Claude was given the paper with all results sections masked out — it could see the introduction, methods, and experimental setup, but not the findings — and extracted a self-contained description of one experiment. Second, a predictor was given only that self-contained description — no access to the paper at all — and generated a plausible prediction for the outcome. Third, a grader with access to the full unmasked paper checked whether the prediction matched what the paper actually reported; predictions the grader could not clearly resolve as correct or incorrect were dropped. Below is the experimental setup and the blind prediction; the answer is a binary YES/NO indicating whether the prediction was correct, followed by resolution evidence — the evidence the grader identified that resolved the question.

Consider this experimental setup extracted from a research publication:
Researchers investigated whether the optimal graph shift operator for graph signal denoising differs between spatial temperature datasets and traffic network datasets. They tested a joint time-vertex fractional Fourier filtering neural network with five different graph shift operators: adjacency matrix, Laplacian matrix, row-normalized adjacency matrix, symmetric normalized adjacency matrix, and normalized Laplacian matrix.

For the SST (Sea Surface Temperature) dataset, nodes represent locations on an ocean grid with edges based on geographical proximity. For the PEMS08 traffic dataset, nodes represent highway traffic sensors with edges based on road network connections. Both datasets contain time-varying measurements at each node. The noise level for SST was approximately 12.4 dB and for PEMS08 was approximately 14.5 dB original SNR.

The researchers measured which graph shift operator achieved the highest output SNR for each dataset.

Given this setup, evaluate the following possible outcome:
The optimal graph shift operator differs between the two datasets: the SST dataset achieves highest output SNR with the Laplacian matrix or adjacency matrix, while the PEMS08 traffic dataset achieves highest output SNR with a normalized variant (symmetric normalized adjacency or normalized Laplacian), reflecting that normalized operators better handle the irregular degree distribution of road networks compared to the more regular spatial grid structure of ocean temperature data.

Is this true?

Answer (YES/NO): NO